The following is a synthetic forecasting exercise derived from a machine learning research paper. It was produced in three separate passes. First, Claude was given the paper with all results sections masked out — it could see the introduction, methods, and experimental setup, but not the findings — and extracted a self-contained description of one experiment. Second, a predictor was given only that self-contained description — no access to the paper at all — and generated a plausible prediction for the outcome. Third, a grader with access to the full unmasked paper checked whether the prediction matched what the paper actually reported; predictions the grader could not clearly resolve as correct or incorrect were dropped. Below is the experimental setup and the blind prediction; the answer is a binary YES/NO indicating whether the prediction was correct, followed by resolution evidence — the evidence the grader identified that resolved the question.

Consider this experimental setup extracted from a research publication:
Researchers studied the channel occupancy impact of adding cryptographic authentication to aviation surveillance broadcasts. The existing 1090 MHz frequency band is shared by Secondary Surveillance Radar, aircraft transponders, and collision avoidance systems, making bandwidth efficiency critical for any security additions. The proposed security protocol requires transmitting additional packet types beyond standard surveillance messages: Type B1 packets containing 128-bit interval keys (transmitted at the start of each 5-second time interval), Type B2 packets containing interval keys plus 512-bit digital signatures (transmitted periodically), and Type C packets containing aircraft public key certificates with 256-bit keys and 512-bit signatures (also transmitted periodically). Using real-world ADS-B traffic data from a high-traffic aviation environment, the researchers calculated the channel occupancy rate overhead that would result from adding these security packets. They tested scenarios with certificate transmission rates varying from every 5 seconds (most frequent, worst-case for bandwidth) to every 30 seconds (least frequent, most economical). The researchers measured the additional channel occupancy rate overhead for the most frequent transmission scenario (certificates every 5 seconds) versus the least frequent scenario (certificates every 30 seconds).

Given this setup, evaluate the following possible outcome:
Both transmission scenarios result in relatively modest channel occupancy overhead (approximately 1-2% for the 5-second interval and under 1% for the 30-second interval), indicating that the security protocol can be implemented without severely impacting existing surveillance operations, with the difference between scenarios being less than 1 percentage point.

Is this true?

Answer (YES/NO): NO